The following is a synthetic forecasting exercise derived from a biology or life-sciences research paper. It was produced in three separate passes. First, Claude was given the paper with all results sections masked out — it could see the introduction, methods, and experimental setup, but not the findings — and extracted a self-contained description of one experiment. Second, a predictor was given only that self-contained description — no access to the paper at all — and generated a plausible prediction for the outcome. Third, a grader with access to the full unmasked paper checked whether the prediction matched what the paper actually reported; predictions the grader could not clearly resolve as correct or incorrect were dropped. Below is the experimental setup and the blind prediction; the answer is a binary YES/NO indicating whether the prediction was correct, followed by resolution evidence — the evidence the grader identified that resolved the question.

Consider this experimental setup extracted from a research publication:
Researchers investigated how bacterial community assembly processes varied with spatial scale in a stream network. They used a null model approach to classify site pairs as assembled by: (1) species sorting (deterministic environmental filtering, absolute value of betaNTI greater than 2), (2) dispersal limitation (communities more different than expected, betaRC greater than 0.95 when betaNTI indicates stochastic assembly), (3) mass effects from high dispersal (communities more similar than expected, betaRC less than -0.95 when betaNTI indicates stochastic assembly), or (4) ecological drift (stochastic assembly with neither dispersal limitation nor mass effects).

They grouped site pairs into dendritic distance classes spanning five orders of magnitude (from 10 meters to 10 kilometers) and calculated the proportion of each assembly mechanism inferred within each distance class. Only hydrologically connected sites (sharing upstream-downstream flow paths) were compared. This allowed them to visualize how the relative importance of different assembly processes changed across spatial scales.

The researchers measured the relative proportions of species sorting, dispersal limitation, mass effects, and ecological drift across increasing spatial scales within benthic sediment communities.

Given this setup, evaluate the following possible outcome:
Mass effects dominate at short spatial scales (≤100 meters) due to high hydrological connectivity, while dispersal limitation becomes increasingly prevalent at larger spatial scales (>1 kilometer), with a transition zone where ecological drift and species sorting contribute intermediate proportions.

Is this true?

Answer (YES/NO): NO